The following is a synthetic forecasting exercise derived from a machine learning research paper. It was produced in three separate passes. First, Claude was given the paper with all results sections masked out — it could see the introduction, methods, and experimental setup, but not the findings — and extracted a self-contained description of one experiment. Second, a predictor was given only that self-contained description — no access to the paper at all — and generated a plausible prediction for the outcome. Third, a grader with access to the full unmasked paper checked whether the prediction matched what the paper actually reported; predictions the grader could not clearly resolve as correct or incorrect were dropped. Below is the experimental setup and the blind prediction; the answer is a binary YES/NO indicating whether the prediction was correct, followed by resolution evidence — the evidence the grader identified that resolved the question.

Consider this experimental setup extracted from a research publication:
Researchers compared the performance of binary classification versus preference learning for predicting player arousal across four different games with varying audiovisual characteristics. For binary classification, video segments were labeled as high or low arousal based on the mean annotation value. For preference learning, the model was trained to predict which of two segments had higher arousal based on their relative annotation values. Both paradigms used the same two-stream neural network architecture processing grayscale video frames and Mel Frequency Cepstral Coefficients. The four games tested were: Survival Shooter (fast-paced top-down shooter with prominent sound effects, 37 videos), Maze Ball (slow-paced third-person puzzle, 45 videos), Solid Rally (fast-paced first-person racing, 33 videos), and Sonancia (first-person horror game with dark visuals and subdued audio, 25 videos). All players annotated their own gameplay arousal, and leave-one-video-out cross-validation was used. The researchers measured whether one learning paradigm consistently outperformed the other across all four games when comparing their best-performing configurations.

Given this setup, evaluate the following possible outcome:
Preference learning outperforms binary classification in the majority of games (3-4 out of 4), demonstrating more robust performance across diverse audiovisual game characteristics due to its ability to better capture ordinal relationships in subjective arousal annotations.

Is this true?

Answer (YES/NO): NO